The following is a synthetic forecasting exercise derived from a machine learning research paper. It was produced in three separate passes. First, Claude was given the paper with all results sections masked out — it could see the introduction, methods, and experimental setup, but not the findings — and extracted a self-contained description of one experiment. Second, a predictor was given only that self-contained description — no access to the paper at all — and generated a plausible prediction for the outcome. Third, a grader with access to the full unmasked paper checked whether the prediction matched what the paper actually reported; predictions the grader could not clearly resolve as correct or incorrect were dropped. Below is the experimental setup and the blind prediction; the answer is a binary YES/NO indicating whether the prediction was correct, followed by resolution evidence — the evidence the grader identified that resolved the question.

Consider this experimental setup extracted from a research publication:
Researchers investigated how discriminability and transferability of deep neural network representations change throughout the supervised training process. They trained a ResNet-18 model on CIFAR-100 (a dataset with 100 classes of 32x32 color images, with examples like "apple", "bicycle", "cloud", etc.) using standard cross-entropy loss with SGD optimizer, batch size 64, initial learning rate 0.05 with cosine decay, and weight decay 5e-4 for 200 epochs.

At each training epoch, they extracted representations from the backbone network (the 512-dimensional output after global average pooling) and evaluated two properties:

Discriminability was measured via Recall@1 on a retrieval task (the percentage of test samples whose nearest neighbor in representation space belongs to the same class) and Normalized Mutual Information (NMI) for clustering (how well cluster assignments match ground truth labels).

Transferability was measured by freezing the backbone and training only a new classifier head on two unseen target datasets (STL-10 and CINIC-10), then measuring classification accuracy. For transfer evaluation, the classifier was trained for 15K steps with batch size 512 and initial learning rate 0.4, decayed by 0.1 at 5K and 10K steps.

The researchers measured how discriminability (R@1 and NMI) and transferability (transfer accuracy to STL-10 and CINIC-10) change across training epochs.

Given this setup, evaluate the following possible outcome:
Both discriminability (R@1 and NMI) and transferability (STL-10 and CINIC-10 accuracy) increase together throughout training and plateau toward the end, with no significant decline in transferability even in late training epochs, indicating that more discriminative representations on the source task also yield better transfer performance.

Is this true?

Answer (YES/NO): NO